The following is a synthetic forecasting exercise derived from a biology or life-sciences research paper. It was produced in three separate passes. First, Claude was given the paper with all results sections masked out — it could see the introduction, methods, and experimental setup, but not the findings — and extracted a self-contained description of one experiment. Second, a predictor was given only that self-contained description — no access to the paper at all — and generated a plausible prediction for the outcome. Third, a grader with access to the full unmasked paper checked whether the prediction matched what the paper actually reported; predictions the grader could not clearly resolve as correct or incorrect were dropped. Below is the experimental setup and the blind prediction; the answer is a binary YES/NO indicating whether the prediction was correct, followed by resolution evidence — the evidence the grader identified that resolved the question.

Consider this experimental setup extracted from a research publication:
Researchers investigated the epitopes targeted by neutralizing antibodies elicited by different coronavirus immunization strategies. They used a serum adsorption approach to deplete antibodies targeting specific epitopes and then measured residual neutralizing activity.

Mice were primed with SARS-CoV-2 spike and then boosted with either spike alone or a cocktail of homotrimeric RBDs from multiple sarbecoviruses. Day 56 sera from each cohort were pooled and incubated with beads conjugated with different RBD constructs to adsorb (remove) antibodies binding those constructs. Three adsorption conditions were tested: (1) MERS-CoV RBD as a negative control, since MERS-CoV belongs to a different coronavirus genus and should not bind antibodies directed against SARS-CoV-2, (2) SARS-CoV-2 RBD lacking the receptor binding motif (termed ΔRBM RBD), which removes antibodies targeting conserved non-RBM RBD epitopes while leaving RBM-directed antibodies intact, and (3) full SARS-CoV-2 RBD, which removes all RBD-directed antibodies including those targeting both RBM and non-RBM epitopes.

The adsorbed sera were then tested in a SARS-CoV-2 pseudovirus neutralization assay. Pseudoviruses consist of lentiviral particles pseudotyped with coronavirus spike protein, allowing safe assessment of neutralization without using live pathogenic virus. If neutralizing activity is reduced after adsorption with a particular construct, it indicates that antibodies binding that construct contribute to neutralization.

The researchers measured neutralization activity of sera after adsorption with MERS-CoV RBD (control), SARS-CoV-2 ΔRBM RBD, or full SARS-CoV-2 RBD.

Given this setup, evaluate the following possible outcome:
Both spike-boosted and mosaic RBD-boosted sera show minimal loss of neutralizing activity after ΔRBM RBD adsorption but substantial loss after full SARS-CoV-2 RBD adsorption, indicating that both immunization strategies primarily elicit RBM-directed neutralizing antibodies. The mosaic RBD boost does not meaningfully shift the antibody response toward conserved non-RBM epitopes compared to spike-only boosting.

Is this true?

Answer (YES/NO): NO